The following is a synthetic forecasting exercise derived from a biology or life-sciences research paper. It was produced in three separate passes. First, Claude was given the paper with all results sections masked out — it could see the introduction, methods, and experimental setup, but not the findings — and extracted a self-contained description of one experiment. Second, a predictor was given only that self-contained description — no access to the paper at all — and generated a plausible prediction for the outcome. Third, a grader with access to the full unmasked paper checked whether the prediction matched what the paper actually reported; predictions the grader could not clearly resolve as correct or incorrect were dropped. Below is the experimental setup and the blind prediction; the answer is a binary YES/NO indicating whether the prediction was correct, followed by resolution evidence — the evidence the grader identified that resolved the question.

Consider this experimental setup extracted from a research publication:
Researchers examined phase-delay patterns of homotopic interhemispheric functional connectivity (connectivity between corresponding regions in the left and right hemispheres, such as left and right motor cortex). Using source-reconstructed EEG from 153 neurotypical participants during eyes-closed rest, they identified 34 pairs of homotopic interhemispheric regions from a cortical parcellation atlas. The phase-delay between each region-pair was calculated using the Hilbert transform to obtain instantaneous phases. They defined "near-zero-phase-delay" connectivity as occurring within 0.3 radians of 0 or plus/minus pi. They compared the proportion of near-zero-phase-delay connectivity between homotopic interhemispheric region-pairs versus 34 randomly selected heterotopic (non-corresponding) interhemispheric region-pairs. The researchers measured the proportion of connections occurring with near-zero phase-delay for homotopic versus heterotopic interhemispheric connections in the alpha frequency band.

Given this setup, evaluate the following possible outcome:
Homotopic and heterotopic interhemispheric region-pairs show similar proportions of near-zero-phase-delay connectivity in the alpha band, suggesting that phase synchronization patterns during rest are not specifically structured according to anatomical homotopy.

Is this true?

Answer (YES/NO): NO